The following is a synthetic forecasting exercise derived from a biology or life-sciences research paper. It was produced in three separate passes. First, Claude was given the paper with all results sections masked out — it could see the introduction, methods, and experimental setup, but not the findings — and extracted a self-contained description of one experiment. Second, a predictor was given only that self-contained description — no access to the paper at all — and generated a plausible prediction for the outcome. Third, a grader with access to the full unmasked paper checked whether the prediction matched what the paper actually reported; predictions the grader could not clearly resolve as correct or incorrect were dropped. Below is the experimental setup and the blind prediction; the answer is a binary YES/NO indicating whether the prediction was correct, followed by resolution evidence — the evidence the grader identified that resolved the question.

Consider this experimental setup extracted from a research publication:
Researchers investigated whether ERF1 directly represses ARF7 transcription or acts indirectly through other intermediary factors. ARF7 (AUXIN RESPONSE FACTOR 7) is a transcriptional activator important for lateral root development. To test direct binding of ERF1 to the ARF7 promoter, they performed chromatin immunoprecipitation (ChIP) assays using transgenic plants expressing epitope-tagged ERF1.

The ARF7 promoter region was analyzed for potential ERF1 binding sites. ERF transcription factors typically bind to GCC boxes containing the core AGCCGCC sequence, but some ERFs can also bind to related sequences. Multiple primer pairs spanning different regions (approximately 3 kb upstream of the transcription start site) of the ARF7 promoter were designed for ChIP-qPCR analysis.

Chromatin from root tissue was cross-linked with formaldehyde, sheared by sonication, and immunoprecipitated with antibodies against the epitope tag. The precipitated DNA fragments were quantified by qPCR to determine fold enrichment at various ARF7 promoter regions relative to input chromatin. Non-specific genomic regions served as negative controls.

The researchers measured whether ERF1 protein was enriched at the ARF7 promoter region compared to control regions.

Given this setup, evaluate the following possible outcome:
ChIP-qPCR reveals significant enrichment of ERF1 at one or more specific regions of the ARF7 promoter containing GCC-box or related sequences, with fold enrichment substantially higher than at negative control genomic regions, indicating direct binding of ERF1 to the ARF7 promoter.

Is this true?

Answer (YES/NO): YES